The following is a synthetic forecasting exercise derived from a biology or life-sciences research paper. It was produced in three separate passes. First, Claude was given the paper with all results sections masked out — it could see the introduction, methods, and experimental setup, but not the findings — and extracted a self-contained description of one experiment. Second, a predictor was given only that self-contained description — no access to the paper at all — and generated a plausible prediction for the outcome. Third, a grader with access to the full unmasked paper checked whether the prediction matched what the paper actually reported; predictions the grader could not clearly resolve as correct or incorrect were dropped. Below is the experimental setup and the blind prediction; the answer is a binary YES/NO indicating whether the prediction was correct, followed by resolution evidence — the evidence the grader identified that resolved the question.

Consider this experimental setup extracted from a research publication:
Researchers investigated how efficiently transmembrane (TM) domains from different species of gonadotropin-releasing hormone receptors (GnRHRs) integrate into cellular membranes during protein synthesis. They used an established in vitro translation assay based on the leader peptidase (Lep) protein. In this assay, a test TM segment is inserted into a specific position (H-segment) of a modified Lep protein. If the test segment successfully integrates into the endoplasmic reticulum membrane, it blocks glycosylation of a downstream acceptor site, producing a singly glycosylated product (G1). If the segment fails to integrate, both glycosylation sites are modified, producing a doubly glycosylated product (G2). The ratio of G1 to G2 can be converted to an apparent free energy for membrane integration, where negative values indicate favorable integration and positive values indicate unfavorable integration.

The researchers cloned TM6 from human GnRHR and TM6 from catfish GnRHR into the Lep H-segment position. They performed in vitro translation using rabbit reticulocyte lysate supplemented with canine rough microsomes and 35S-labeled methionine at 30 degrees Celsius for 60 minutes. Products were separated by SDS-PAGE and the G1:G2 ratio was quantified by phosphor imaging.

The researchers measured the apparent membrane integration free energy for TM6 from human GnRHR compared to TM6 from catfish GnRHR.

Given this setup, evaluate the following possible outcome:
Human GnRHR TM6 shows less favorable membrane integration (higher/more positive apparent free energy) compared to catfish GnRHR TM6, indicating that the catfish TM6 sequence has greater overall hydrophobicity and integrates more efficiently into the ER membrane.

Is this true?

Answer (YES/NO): YES